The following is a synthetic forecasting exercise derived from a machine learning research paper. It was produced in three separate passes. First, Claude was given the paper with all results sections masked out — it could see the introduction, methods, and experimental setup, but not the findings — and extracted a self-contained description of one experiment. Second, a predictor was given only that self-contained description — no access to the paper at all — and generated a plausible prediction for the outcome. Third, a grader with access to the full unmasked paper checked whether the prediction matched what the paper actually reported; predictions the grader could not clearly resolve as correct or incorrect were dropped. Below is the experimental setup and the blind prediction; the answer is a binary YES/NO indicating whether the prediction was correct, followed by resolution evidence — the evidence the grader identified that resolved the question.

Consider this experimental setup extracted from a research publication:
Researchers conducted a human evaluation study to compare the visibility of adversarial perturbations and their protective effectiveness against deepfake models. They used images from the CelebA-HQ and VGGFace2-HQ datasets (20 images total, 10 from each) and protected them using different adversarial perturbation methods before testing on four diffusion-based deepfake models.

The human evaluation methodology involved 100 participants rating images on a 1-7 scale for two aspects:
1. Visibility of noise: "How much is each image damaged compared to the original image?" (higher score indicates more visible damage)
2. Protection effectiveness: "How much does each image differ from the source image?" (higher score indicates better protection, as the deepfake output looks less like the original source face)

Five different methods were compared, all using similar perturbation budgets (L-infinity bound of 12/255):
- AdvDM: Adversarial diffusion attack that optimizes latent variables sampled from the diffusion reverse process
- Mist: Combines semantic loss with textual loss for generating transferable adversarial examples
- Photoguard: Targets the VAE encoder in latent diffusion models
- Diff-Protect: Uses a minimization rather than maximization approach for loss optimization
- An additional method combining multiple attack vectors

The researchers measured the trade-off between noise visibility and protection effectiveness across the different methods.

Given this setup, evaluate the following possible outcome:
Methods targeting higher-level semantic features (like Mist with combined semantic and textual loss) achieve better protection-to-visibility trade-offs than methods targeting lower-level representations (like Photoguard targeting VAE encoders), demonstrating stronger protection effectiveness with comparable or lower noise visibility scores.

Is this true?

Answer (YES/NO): NO